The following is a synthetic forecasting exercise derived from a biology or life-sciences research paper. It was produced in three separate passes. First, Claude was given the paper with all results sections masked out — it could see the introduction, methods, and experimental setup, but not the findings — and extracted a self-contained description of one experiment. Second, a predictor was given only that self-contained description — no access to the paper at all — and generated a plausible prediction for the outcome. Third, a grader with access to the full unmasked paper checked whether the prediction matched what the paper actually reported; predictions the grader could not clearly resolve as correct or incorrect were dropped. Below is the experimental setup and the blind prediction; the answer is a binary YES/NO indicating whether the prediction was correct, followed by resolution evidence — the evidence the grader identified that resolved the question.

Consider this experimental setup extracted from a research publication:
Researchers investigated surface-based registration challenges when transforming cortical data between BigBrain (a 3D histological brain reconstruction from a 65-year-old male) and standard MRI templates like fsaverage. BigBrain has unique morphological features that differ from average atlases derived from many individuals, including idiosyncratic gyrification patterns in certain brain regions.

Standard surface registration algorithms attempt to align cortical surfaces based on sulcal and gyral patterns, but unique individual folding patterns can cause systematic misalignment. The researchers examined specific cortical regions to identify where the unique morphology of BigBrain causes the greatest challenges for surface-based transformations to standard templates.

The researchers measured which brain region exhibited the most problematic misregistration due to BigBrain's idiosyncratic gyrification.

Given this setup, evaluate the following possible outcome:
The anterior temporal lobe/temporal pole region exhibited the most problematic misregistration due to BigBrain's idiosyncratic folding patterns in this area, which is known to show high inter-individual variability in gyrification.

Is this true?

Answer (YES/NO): NO